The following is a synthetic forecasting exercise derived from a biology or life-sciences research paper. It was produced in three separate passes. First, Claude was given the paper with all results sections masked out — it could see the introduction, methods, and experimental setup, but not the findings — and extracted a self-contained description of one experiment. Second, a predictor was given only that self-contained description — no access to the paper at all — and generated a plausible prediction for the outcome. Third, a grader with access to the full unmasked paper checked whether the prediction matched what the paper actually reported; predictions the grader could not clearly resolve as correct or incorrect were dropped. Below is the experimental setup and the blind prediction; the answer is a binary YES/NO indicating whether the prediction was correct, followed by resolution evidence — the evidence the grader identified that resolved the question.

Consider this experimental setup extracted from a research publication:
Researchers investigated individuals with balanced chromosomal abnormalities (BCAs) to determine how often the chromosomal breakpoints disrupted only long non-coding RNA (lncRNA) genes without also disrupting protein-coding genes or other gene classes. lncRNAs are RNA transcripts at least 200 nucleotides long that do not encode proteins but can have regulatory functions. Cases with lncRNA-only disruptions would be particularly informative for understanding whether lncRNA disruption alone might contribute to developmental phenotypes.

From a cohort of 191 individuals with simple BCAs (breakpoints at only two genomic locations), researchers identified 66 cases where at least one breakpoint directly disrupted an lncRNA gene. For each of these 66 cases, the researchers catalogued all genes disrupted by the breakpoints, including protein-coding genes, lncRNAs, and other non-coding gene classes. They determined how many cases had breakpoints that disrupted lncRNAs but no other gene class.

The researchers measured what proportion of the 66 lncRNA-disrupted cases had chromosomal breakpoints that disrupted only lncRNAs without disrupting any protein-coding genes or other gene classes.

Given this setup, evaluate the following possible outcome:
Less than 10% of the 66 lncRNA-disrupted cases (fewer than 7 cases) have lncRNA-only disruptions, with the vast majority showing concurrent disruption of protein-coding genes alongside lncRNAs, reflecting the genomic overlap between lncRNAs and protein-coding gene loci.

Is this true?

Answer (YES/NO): NO